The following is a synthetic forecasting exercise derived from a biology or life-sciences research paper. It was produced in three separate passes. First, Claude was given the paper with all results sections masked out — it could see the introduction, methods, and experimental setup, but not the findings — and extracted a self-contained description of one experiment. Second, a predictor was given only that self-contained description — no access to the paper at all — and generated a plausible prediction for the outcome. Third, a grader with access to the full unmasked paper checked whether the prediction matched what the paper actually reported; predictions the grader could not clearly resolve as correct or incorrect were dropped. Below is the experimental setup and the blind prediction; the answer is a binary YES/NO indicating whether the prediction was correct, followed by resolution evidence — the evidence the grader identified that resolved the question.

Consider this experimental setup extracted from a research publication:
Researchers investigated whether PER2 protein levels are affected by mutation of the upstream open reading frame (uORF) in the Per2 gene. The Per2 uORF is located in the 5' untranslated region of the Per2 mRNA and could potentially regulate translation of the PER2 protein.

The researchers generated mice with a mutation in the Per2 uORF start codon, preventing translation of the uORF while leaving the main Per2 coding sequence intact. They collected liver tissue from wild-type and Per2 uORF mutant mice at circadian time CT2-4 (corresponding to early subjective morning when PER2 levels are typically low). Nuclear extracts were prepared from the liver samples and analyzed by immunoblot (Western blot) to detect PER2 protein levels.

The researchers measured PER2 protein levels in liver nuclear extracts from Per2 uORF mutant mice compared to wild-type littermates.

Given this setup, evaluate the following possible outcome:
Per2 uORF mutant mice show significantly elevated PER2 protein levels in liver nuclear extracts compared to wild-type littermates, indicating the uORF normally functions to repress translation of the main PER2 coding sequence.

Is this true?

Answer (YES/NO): NO